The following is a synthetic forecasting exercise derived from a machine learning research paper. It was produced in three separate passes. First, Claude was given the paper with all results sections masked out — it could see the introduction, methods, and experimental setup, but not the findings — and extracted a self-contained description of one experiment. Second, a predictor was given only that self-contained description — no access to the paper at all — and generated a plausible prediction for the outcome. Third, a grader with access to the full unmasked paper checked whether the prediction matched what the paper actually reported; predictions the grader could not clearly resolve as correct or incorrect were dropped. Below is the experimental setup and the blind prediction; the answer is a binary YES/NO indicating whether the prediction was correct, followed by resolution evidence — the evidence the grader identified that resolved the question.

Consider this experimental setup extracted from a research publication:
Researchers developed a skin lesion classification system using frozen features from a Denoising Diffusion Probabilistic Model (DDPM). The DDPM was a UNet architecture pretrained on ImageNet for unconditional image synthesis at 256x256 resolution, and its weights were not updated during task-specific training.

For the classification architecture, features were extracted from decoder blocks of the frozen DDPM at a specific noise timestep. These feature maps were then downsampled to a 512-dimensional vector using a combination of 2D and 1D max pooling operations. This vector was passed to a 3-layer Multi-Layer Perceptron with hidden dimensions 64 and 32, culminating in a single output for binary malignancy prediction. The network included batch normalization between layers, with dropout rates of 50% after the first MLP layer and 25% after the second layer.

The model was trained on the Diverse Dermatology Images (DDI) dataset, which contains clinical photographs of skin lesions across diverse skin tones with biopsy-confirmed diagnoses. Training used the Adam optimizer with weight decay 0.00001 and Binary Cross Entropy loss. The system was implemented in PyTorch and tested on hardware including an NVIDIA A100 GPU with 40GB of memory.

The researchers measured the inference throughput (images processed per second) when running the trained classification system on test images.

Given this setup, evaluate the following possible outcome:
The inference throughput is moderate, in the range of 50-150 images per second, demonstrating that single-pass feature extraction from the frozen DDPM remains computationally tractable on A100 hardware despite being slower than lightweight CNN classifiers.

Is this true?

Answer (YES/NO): NO